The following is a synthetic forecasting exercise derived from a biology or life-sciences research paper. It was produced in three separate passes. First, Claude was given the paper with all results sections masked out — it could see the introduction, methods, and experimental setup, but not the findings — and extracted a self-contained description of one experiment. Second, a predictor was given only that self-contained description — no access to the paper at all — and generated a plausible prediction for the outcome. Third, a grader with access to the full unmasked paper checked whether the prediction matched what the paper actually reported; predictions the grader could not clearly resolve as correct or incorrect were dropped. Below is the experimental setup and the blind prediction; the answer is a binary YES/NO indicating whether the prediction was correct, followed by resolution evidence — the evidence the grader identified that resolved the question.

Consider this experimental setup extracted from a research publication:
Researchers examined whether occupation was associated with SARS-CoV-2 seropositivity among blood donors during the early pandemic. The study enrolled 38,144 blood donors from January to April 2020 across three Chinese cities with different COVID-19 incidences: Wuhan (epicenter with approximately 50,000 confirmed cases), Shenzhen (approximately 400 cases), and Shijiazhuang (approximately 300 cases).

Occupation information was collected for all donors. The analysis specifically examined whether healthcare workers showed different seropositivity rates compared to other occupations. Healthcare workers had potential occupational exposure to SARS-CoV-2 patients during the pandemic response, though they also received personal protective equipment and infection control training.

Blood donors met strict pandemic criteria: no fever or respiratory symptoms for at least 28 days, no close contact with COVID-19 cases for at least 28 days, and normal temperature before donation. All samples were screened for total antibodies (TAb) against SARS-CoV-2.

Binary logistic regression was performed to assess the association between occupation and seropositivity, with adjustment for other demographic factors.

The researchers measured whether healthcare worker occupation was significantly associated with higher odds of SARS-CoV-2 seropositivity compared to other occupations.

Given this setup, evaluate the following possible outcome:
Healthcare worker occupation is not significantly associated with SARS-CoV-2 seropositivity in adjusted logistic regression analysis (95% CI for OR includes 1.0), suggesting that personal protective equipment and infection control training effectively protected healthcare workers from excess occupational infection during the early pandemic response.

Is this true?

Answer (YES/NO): NO